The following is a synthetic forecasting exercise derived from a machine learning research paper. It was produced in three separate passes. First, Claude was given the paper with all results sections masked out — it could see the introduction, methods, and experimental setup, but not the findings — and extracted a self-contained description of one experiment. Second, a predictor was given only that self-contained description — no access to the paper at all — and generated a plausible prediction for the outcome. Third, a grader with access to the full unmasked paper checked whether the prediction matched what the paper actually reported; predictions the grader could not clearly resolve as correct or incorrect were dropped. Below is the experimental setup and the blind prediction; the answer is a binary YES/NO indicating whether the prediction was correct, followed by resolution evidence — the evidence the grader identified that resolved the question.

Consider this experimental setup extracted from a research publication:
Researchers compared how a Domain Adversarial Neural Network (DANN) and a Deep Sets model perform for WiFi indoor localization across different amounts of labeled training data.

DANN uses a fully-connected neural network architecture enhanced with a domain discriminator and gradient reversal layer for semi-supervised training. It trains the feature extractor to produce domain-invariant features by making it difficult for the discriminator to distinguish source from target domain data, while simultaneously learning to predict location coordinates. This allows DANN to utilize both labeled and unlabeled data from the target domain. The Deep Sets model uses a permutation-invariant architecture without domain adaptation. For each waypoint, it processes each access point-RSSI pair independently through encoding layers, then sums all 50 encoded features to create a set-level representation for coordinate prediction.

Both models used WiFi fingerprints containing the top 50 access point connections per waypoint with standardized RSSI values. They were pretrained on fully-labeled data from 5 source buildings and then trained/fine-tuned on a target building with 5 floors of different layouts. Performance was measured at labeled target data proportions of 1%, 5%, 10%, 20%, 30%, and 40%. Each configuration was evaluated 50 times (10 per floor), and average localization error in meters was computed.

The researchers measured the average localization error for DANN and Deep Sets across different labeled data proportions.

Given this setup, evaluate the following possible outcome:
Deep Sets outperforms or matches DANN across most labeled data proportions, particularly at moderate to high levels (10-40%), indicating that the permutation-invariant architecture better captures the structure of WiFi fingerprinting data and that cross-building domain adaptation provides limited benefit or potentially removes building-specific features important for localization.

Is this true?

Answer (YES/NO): NO